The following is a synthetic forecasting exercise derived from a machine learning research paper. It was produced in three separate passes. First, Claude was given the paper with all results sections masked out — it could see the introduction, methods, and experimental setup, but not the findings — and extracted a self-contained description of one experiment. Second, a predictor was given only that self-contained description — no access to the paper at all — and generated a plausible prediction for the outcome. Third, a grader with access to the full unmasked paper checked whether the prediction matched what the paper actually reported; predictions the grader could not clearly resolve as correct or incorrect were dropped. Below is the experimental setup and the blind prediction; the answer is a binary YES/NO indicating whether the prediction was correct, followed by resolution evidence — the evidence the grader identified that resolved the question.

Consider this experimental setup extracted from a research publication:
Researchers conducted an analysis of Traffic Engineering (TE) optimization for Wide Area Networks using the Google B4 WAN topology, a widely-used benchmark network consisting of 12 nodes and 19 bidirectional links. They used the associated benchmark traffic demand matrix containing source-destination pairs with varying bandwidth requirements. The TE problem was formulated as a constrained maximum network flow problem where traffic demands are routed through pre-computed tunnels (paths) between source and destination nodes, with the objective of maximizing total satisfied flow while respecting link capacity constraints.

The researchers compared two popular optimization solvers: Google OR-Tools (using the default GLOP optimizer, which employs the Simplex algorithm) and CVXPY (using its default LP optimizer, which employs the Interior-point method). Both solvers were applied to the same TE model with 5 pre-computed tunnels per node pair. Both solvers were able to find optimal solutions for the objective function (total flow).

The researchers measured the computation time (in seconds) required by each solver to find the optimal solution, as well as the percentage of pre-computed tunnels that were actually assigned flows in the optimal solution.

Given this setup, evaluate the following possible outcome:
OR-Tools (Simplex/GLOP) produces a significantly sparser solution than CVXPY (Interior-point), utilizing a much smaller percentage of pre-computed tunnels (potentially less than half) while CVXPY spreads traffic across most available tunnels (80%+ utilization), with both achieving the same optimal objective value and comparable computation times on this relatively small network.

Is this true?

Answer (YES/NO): NO